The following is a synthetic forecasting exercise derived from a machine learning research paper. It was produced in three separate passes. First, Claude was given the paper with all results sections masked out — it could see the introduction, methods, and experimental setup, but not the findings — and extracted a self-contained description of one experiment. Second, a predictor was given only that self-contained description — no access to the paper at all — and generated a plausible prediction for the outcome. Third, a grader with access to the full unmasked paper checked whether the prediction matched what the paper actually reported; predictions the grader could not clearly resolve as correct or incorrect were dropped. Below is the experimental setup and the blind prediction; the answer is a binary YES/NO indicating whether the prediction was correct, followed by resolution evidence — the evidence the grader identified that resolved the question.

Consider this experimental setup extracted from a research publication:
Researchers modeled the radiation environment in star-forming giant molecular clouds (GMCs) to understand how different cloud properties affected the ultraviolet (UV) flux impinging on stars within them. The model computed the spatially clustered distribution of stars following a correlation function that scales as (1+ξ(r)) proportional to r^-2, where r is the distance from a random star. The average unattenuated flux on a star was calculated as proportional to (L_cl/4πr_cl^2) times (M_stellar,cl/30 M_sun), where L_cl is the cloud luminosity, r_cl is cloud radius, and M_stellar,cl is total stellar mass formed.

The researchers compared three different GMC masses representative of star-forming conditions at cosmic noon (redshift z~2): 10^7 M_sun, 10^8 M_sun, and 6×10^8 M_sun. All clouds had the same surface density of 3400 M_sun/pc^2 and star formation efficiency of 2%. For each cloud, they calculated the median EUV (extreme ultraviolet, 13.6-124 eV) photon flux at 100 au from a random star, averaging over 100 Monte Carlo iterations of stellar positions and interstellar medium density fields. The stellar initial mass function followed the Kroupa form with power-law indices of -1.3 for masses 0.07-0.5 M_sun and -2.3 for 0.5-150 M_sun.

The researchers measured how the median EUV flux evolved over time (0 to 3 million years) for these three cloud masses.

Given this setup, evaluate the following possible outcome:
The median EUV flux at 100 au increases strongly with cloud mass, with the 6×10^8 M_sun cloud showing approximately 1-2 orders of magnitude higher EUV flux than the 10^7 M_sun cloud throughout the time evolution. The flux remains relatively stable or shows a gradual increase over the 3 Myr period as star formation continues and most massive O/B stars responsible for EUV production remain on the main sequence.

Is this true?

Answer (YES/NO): NO